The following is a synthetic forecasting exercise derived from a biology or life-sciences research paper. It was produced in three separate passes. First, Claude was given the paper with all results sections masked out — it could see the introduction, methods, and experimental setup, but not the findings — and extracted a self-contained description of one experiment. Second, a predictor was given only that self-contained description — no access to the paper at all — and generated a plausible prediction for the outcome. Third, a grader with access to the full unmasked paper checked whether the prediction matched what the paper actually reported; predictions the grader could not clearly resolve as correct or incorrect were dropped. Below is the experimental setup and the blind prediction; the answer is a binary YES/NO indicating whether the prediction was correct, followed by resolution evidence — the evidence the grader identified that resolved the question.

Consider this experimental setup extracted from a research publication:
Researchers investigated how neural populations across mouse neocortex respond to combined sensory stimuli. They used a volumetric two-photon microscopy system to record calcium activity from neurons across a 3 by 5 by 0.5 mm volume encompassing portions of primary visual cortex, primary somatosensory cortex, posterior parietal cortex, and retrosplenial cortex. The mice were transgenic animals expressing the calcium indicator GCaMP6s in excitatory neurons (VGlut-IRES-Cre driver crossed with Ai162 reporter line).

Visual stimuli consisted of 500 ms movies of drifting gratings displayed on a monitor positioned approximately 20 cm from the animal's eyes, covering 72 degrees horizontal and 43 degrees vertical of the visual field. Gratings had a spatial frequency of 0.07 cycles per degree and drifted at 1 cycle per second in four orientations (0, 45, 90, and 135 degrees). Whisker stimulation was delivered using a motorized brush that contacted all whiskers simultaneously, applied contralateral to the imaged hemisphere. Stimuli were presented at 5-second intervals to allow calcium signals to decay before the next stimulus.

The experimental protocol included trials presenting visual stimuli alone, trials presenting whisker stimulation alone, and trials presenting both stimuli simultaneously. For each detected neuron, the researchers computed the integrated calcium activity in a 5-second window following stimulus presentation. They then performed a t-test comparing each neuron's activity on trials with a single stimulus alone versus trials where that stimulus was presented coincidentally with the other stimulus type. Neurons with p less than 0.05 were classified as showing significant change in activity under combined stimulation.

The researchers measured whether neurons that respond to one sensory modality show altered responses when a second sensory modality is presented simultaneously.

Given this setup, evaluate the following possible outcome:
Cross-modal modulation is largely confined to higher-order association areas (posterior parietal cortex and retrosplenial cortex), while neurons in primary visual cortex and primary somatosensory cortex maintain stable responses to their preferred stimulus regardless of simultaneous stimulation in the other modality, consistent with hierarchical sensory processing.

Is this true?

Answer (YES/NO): NO